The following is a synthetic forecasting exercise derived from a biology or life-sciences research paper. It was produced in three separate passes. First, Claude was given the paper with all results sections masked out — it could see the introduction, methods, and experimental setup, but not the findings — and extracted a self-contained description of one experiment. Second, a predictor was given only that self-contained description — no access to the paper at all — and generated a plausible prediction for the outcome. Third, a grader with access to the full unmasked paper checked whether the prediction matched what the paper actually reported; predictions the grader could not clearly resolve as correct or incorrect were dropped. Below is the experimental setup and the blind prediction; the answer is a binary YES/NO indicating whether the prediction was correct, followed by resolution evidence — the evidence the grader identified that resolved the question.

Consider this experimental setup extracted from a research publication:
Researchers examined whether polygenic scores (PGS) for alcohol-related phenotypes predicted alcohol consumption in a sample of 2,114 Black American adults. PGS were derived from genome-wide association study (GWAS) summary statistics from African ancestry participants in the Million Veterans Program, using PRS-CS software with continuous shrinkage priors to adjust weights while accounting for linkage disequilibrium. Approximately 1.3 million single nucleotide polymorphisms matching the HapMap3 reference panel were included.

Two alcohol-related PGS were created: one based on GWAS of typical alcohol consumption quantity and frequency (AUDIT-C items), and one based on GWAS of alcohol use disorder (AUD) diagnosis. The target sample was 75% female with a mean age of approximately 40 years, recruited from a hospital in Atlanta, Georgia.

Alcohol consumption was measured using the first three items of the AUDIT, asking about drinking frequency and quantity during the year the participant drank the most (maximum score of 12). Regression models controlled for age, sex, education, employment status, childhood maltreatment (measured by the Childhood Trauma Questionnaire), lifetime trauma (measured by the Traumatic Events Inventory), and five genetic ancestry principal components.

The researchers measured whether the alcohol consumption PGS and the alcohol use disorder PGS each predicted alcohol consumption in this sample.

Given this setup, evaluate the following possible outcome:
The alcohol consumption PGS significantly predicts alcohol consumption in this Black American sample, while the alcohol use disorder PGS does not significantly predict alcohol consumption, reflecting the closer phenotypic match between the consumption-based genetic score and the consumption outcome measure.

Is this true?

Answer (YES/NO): NO